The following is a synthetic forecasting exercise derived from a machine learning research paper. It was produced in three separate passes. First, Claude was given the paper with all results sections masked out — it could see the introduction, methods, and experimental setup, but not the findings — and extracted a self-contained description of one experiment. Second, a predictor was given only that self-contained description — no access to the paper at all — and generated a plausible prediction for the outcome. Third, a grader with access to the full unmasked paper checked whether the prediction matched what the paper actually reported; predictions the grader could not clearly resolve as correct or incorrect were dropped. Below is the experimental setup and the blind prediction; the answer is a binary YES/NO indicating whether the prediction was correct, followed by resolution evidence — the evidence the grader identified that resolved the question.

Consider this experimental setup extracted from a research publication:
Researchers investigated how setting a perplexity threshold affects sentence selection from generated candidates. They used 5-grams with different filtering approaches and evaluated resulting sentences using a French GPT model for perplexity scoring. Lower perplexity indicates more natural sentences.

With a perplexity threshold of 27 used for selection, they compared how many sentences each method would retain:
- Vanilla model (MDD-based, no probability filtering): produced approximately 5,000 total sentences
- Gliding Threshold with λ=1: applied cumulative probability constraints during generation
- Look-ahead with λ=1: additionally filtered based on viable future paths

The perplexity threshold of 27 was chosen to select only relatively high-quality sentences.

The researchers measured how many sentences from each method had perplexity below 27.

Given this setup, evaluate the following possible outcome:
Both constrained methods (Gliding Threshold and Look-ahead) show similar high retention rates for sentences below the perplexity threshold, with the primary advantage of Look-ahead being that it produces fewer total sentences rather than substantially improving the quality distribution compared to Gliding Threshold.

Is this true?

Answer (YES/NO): NO